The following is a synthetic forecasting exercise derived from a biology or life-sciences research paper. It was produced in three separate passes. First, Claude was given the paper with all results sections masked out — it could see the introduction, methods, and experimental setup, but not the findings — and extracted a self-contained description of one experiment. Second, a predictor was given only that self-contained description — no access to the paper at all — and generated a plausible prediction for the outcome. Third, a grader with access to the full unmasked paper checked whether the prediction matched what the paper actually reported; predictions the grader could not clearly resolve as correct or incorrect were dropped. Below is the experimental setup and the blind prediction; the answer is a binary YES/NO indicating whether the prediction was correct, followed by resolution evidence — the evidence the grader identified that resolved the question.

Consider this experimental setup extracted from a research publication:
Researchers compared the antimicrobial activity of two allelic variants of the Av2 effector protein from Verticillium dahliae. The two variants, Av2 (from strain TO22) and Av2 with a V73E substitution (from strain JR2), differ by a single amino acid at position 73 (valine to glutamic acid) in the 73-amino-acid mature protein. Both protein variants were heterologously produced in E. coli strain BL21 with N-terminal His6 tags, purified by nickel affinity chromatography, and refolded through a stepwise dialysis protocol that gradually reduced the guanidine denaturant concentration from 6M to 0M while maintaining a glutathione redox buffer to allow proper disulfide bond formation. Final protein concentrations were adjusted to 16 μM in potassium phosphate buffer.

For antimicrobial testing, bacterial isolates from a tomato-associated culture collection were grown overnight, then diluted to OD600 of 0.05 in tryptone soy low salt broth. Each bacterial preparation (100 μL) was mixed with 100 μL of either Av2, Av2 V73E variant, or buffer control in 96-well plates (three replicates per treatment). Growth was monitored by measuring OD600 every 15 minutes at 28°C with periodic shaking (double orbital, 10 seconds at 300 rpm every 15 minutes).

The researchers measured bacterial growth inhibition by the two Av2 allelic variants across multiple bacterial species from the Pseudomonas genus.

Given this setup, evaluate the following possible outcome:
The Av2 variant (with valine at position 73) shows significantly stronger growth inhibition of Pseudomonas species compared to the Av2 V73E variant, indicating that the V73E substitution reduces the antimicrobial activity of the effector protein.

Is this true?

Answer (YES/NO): NO